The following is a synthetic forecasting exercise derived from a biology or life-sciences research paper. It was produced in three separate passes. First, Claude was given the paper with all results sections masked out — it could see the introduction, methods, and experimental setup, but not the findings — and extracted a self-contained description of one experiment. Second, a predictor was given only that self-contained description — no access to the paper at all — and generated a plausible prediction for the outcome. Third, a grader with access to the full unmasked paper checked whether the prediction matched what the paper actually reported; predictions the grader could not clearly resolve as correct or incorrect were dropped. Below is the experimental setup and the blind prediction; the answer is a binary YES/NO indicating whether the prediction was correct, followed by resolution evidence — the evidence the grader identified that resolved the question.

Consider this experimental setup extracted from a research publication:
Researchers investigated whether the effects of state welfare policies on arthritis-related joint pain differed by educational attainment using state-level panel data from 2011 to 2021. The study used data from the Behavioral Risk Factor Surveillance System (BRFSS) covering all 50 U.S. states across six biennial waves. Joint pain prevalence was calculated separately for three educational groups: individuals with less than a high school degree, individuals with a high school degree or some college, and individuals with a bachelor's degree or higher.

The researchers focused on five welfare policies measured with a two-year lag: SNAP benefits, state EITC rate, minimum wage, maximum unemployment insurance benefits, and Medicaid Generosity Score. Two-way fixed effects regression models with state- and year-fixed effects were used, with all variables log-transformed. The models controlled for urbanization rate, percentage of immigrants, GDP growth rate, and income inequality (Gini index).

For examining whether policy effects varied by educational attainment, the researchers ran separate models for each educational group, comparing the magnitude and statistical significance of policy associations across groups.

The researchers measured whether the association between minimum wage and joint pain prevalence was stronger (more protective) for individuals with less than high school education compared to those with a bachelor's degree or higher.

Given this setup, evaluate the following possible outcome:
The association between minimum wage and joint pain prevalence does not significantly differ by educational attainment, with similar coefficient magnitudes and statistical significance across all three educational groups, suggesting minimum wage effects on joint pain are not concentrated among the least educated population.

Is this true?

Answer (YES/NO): NO